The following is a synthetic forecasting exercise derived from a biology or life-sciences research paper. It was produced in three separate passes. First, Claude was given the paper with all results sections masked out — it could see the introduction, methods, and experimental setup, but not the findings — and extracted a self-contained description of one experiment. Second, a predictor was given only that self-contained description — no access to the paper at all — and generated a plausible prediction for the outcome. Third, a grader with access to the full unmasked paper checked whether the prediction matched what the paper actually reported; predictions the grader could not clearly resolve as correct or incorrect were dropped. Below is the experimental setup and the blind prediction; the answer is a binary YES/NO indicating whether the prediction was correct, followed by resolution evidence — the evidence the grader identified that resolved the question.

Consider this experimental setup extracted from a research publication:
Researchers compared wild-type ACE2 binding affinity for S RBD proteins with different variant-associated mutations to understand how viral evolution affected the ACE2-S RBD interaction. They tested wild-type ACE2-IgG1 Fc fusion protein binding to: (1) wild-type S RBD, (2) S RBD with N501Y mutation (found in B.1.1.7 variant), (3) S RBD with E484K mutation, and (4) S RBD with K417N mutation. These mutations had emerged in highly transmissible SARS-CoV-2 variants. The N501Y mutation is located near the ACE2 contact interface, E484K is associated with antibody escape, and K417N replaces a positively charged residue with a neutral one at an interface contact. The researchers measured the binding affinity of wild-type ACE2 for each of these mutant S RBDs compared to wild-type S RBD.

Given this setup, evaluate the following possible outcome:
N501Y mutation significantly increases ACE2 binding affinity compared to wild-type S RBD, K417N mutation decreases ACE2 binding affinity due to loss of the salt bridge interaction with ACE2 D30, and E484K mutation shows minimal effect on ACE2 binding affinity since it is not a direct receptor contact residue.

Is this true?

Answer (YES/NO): YES